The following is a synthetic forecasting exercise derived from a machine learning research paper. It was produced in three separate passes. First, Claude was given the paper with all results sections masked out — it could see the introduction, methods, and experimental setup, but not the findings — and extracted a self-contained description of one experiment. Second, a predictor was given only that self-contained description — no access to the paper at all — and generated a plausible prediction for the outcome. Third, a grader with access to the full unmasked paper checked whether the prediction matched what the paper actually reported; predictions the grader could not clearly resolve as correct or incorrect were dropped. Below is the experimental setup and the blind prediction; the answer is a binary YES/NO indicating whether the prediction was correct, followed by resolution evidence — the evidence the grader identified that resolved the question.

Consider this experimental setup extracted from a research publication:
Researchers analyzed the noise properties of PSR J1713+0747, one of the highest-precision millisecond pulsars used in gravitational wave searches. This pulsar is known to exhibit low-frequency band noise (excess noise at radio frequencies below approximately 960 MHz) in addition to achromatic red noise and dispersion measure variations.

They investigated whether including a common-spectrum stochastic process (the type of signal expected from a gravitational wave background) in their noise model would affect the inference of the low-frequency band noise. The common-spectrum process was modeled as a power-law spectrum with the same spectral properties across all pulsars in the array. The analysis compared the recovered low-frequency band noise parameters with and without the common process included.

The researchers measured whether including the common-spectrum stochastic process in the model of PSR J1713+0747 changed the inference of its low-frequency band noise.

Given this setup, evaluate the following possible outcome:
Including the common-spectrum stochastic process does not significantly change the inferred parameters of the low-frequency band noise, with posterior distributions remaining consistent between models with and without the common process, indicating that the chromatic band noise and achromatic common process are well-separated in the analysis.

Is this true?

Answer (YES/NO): YES